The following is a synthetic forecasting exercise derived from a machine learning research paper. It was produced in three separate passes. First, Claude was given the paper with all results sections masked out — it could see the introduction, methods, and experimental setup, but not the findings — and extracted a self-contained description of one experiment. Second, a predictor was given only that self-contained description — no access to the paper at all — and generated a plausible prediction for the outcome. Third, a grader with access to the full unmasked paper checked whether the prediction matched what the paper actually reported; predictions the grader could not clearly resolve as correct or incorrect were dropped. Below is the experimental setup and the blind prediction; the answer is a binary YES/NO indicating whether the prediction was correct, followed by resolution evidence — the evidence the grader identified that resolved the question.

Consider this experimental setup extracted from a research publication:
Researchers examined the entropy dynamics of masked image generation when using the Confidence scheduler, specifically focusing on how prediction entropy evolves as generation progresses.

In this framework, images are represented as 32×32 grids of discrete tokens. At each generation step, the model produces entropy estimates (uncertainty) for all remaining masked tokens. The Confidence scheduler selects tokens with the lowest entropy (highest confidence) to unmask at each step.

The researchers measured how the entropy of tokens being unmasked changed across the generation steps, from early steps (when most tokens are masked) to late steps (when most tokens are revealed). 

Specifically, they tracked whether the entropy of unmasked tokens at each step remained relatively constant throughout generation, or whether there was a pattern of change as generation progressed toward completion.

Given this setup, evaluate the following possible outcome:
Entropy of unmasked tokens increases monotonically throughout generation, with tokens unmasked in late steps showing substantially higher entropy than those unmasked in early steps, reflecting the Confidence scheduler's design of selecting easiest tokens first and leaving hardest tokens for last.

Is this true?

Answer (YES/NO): NO